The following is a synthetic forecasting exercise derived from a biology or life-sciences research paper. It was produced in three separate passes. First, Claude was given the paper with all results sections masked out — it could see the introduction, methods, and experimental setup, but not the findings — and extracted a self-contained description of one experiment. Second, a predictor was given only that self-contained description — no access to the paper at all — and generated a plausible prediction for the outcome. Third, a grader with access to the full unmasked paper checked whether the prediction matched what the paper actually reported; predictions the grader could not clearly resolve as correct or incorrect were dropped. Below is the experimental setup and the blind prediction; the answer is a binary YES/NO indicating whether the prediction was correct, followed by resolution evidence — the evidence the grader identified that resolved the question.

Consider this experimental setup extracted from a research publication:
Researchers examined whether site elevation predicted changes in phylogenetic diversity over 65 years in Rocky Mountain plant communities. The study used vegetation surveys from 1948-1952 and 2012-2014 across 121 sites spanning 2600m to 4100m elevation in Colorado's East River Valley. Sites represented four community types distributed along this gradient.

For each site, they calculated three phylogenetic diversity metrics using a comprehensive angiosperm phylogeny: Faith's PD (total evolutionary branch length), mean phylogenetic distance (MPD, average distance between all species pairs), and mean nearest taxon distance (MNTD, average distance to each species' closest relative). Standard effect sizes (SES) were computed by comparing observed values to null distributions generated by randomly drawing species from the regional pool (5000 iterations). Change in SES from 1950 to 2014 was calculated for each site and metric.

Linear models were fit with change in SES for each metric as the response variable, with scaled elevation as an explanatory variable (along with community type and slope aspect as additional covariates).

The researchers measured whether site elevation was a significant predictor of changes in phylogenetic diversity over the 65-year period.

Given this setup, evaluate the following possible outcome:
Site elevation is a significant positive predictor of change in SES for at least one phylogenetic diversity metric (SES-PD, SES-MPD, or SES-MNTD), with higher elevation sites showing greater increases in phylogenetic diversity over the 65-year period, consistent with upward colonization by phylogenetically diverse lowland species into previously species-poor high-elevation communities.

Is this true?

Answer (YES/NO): NO